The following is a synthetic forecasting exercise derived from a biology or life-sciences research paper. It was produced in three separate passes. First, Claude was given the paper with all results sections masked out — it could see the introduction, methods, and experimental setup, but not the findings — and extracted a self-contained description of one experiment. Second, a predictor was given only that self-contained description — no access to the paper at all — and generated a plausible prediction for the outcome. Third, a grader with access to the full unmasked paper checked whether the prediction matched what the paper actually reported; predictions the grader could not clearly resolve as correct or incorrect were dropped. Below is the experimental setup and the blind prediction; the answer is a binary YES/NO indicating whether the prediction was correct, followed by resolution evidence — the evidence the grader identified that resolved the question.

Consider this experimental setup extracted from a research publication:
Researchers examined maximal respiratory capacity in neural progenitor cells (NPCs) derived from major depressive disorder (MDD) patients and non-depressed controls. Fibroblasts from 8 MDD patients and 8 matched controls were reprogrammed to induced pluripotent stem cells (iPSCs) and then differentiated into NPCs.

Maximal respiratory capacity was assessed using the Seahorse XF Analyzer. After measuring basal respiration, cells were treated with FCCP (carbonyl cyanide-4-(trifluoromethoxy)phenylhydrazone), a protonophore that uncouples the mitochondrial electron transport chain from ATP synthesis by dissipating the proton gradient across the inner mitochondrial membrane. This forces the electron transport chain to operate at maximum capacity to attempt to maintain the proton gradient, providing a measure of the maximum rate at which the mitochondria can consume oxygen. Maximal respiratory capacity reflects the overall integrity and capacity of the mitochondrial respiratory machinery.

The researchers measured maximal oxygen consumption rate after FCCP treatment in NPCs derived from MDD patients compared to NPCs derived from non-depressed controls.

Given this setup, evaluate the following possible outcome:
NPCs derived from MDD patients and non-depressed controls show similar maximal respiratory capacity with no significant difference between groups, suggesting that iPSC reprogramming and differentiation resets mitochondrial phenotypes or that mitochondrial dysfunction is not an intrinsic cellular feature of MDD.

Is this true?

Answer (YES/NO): YES